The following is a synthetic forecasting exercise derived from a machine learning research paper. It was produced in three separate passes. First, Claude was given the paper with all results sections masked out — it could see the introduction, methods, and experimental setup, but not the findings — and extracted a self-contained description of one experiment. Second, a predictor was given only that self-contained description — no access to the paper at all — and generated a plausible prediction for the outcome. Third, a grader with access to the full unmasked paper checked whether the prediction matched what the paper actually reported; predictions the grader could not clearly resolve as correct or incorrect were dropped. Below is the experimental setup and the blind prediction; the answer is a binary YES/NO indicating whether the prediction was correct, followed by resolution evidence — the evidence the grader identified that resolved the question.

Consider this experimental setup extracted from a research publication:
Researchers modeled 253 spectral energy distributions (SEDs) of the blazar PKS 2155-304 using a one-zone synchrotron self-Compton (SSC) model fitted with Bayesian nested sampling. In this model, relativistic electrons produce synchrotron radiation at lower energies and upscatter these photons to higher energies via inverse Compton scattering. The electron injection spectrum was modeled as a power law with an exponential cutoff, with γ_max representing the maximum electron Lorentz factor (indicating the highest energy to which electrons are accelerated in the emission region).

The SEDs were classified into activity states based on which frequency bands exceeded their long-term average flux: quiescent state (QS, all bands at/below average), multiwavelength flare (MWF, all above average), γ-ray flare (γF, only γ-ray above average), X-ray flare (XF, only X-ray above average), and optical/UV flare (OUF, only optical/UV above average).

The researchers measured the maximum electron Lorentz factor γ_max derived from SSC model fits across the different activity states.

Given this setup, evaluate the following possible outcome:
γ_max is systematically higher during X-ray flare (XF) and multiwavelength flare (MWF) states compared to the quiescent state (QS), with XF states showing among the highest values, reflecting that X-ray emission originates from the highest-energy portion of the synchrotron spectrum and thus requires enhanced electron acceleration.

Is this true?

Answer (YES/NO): YES